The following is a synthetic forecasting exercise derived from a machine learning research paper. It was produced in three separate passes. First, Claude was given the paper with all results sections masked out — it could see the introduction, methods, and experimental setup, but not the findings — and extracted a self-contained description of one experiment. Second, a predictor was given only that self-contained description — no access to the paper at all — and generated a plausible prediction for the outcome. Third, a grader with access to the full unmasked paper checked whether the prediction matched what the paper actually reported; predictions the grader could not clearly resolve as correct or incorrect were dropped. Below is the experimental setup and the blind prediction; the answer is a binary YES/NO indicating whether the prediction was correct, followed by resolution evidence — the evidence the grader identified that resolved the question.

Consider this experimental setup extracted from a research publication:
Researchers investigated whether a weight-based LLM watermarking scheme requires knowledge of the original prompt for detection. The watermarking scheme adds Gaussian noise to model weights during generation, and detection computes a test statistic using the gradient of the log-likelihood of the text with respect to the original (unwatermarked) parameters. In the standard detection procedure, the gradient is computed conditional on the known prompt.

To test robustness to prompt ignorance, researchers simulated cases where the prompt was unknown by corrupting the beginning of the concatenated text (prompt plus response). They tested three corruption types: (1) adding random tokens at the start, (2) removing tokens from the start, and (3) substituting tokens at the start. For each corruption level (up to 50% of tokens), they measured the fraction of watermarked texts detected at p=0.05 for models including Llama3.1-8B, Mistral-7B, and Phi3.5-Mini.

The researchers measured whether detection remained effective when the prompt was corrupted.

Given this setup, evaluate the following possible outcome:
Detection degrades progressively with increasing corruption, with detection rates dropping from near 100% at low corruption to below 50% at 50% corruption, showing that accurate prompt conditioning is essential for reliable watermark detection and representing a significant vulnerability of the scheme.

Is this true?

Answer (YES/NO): NO